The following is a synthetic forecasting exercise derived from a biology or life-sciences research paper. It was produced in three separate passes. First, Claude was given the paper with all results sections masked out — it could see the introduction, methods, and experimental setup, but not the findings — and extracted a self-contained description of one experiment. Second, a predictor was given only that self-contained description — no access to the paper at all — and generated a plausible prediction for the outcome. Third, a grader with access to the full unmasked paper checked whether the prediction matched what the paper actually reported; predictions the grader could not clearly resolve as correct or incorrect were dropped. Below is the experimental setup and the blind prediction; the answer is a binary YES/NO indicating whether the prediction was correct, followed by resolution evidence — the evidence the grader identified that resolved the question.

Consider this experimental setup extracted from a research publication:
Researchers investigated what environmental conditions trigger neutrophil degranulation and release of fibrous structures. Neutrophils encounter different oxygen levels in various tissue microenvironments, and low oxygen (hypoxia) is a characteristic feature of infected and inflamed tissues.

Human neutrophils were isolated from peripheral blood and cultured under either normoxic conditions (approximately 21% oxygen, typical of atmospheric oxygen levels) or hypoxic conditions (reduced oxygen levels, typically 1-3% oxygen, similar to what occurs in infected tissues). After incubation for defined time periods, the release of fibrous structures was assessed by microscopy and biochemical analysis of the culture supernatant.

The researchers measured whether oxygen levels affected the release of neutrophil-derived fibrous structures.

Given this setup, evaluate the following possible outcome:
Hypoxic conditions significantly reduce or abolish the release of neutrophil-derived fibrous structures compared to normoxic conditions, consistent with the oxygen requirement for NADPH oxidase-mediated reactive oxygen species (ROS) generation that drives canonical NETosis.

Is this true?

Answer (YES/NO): NO